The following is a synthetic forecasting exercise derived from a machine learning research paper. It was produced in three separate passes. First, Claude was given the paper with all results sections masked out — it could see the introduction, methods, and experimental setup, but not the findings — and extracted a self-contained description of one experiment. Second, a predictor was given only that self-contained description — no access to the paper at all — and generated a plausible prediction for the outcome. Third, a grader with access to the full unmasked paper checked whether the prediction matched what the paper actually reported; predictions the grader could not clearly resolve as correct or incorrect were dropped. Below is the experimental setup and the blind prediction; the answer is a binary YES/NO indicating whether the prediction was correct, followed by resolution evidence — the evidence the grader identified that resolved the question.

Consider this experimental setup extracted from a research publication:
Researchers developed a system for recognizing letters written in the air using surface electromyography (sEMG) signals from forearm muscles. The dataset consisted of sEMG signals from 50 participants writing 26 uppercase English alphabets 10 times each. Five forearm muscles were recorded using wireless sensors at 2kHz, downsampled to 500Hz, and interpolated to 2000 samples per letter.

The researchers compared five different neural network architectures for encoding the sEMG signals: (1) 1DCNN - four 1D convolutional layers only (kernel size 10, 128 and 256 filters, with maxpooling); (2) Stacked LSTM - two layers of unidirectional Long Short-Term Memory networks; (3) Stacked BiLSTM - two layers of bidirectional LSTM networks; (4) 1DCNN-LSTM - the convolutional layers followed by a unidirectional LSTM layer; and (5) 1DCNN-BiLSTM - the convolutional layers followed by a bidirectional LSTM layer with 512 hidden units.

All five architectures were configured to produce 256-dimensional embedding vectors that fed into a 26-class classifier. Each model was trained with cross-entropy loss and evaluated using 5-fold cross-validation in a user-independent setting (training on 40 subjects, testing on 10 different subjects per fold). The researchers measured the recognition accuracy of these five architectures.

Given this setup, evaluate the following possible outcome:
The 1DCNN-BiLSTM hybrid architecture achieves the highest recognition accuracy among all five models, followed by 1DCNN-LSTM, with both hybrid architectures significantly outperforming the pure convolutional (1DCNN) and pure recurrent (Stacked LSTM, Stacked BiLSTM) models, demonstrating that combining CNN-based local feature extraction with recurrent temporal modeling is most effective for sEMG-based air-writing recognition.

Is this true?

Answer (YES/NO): NO